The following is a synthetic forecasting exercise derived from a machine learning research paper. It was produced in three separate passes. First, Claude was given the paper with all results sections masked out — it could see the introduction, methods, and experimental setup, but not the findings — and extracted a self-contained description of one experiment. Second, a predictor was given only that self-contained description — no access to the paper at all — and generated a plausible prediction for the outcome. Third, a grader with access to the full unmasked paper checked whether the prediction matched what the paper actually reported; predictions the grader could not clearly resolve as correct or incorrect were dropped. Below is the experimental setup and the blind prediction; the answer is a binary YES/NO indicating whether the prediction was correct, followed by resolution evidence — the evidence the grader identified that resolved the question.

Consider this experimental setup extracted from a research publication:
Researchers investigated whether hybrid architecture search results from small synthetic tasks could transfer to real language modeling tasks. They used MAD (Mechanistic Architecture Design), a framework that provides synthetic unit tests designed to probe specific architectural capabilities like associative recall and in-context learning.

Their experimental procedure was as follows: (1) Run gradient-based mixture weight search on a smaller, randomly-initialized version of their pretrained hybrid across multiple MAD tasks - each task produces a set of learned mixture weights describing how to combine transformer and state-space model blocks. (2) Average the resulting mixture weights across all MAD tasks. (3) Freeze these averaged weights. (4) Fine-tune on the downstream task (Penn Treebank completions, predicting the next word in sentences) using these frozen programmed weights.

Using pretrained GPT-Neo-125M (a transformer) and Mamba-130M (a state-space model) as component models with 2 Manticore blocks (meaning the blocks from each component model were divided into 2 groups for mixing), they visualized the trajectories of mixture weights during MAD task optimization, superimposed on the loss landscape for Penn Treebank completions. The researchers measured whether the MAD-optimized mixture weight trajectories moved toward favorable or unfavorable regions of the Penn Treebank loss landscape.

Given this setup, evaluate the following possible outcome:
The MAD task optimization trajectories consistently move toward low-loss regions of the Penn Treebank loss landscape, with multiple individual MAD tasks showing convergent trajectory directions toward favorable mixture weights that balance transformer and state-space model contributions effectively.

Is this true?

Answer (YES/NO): YES